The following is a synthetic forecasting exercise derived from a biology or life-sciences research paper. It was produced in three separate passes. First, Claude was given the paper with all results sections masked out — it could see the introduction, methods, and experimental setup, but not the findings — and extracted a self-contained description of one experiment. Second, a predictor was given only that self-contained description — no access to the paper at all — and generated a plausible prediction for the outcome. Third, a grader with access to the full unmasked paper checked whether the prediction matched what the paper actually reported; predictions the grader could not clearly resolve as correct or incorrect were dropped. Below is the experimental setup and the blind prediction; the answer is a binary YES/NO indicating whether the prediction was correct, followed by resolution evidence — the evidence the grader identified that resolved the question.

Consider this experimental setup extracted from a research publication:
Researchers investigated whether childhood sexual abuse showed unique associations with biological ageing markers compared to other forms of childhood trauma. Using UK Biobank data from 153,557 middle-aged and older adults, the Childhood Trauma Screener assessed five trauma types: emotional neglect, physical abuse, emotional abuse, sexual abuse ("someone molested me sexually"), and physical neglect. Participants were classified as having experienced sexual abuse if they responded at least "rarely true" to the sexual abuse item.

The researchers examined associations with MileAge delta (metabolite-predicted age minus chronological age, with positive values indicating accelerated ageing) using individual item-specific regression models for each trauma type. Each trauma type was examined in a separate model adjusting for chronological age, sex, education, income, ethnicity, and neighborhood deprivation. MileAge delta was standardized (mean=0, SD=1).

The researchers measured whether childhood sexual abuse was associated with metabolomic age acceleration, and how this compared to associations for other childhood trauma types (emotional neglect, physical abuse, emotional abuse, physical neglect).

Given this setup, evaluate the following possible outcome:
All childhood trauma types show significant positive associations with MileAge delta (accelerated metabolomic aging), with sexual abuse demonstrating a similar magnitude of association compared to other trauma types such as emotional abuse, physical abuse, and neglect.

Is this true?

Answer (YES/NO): NO